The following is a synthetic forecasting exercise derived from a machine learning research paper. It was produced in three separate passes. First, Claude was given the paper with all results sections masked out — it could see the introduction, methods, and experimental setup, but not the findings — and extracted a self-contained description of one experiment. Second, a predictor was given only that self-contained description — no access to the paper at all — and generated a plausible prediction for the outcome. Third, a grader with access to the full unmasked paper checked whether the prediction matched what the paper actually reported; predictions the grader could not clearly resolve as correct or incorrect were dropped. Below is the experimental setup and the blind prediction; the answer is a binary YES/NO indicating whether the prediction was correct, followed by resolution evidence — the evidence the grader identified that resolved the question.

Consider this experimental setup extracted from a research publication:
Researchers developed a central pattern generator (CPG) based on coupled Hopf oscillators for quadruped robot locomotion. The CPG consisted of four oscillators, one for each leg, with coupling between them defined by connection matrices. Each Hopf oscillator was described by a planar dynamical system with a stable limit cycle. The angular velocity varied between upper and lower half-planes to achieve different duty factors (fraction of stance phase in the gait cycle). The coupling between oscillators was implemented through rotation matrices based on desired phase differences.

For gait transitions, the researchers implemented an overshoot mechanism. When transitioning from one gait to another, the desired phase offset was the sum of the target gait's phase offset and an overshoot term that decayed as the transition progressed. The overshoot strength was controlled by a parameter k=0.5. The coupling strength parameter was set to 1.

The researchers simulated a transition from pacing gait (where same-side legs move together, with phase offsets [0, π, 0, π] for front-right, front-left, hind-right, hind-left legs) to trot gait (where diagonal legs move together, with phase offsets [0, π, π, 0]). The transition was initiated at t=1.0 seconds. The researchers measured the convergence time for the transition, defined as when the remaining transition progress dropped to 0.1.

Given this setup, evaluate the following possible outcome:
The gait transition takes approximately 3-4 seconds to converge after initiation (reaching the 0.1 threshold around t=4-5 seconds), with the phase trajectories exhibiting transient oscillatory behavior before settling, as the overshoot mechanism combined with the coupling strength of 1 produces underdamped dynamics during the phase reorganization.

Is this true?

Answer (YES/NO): NO